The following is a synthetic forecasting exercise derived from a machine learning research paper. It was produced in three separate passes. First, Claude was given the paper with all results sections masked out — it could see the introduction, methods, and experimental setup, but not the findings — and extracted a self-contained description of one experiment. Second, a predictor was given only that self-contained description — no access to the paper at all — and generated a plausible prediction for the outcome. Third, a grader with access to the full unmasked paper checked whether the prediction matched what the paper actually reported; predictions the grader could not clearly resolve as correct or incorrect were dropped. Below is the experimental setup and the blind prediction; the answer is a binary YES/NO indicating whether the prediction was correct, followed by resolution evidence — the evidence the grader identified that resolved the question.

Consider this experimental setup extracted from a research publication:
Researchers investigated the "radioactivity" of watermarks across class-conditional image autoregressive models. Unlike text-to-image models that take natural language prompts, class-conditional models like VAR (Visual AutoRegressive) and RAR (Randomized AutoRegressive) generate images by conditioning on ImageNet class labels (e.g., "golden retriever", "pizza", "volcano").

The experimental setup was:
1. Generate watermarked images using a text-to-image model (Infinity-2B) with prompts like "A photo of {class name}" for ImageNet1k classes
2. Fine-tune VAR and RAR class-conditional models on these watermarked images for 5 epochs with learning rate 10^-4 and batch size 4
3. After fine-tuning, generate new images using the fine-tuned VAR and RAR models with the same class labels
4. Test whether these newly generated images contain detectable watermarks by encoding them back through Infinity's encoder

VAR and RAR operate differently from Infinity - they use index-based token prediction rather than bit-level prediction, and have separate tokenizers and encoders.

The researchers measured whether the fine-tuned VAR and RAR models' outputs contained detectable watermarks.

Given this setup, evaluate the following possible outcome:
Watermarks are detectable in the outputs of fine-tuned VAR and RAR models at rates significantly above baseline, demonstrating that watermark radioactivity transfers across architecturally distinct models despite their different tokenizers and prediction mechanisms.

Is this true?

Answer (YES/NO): YES